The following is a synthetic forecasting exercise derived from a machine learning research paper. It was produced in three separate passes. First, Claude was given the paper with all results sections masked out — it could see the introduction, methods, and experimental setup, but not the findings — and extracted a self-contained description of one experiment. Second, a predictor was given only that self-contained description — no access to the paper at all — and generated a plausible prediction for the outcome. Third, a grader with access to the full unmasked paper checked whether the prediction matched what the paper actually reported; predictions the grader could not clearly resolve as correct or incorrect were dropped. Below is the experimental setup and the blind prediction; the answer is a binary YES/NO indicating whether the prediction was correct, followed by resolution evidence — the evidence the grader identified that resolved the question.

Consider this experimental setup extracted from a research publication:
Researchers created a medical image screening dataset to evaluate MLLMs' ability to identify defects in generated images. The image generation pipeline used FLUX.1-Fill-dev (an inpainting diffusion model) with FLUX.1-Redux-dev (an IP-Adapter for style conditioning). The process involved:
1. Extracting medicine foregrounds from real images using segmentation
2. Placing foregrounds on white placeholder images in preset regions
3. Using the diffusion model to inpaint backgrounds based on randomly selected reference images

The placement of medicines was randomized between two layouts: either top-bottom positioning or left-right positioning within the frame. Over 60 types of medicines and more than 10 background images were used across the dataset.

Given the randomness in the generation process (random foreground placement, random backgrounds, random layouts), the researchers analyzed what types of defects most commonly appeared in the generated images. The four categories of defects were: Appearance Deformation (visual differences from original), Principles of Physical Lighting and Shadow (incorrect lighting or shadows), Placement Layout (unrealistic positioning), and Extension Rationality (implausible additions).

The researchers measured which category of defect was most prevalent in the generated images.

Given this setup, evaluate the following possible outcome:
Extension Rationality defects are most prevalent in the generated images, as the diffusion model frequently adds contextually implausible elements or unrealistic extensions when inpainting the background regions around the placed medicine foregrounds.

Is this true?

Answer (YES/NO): NO